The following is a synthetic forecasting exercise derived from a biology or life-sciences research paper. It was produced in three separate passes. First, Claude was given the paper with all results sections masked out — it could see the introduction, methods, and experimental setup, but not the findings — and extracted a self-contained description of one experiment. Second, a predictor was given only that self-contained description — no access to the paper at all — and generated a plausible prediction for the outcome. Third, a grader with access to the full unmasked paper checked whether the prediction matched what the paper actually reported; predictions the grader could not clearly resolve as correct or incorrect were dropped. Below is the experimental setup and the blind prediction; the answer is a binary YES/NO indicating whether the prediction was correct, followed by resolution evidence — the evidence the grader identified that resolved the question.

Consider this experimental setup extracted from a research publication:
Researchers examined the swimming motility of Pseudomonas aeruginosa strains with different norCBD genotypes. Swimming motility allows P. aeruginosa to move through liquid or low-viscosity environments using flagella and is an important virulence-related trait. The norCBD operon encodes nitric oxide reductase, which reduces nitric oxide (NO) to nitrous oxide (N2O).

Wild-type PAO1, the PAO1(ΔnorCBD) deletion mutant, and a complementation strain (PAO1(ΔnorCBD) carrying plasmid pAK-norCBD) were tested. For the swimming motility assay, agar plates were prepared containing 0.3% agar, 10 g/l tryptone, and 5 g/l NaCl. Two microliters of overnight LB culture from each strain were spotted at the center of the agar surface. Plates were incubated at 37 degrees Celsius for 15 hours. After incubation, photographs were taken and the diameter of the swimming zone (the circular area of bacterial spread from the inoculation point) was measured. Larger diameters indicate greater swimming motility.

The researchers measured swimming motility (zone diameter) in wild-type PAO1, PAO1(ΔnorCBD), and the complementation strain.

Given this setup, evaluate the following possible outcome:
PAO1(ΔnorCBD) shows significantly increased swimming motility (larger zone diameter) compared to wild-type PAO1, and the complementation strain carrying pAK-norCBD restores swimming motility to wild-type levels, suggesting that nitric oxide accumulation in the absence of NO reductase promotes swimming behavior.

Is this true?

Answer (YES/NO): NO